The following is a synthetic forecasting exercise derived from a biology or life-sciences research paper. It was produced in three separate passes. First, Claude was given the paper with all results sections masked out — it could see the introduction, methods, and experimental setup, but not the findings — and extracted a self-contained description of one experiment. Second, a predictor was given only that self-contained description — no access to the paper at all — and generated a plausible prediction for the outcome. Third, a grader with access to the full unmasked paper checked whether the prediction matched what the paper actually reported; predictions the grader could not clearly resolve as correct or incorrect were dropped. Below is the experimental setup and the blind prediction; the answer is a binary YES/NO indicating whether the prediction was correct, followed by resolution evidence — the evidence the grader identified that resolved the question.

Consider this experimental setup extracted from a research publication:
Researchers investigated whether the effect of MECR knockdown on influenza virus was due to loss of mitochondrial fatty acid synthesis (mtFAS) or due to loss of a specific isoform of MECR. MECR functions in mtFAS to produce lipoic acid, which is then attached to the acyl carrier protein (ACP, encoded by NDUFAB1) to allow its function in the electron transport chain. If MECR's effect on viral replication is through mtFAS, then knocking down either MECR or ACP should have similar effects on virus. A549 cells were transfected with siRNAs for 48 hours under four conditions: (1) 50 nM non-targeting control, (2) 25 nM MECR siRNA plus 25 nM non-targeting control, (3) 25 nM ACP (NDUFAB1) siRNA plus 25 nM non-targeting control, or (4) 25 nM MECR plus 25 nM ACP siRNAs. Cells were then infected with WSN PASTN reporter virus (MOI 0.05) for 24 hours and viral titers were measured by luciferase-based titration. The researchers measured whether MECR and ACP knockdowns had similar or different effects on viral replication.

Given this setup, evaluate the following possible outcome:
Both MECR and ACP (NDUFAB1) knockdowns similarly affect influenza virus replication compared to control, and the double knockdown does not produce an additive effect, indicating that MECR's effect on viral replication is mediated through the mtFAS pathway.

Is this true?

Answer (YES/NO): NO